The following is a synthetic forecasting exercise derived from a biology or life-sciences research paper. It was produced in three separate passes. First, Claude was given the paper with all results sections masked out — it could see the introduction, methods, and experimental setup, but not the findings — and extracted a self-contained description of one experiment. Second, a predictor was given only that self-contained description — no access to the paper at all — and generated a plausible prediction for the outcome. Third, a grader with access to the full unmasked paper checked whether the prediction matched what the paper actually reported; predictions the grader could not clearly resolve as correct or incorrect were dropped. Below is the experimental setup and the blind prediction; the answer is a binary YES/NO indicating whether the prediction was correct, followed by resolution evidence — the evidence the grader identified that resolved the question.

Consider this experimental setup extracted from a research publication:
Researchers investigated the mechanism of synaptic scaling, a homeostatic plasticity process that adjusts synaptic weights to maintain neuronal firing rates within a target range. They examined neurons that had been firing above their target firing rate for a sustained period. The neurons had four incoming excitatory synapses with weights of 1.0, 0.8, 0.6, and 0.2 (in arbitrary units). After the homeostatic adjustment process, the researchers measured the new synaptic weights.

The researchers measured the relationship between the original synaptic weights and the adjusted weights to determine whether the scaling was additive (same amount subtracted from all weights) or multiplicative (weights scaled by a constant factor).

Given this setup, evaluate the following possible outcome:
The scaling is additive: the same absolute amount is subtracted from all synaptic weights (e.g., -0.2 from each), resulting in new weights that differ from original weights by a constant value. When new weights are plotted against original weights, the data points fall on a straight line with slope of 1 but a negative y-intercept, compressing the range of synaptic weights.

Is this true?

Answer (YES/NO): NO